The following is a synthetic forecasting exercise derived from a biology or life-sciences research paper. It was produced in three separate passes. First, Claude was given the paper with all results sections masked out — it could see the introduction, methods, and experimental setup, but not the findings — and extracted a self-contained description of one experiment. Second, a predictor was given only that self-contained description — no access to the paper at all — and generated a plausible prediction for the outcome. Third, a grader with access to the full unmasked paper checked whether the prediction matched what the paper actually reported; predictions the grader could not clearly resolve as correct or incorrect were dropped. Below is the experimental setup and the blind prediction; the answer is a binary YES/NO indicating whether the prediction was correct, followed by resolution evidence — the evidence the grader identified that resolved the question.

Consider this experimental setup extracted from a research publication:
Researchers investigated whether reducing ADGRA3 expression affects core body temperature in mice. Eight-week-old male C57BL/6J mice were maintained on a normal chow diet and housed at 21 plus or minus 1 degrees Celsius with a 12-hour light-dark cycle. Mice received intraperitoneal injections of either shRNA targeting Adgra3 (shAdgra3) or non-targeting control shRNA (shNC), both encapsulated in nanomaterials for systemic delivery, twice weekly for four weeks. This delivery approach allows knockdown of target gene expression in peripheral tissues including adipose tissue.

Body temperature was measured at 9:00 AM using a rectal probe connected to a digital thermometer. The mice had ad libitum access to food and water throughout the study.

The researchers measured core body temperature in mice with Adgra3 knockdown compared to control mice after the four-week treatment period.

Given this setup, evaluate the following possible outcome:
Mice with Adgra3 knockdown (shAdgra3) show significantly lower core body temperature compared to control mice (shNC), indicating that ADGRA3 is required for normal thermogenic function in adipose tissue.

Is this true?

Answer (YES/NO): YES